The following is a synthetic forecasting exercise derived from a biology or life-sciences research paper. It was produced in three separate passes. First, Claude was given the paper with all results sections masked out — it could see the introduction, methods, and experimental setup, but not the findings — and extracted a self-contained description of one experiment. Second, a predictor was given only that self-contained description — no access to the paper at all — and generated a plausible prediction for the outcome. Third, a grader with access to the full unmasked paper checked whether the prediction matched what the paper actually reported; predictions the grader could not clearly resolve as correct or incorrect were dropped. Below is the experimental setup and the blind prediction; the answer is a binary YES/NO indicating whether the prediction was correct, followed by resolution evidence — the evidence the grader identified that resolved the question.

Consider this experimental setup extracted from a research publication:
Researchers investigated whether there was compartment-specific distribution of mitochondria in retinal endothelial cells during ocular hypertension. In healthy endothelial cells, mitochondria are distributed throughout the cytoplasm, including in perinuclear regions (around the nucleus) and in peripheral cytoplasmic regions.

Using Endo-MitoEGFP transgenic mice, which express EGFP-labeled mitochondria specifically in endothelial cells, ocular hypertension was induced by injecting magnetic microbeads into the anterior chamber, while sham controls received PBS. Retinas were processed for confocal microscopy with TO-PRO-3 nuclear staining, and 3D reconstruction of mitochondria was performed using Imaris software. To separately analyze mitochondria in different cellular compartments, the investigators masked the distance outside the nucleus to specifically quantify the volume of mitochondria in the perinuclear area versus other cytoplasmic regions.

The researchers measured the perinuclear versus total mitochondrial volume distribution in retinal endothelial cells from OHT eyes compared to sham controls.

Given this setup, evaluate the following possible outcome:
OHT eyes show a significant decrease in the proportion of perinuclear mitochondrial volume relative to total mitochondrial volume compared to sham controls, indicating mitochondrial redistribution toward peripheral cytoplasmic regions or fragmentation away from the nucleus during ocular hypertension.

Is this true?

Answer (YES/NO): NO